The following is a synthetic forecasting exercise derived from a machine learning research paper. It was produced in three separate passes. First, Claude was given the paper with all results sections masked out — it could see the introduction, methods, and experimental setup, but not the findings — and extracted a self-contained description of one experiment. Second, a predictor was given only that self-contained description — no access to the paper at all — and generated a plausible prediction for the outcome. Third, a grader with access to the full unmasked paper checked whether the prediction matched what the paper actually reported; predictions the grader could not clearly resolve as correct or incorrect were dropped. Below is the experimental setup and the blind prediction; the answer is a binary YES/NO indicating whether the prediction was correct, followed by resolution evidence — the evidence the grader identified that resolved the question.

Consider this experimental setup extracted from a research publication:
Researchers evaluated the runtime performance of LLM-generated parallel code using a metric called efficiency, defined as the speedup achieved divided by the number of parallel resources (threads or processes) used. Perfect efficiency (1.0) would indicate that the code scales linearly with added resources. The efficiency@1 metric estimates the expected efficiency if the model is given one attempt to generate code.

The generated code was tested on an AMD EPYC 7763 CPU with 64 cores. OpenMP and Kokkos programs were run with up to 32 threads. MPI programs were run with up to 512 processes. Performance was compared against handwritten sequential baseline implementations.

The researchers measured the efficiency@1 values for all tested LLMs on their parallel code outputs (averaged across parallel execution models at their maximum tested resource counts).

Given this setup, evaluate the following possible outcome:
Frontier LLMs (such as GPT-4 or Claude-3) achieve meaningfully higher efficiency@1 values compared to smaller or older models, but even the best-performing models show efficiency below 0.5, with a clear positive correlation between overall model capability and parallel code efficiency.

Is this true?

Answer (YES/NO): NO